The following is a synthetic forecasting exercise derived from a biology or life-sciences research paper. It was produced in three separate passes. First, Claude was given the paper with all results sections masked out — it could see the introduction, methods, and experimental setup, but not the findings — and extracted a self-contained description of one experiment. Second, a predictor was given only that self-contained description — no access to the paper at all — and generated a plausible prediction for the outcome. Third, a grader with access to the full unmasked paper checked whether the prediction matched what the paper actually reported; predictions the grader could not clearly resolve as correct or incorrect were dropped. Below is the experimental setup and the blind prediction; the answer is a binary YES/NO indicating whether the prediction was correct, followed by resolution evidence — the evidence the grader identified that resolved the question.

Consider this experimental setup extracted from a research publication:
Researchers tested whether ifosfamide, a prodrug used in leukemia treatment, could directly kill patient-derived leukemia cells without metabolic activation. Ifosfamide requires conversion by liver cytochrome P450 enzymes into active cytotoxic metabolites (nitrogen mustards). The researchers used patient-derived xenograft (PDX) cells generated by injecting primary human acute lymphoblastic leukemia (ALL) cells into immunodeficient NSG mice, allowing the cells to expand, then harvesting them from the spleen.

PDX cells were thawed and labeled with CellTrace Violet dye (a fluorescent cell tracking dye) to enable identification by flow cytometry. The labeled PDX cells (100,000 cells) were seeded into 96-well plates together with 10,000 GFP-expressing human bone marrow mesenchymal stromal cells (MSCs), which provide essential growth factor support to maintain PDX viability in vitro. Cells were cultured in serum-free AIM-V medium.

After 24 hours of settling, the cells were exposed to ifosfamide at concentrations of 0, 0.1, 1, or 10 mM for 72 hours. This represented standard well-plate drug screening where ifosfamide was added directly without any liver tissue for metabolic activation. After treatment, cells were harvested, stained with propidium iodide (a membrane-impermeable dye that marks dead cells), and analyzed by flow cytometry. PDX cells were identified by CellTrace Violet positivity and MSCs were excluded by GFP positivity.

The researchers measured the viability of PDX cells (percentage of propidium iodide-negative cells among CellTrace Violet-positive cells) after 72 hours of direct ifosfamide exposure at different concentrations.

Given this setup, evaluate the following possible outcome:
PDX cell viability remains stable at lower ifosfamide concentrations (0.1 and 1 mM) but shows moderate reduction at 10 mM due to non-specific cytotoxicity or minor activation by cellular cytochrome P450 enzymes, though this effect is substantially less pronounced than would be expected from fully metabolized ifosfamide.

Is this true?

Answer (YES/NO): NO